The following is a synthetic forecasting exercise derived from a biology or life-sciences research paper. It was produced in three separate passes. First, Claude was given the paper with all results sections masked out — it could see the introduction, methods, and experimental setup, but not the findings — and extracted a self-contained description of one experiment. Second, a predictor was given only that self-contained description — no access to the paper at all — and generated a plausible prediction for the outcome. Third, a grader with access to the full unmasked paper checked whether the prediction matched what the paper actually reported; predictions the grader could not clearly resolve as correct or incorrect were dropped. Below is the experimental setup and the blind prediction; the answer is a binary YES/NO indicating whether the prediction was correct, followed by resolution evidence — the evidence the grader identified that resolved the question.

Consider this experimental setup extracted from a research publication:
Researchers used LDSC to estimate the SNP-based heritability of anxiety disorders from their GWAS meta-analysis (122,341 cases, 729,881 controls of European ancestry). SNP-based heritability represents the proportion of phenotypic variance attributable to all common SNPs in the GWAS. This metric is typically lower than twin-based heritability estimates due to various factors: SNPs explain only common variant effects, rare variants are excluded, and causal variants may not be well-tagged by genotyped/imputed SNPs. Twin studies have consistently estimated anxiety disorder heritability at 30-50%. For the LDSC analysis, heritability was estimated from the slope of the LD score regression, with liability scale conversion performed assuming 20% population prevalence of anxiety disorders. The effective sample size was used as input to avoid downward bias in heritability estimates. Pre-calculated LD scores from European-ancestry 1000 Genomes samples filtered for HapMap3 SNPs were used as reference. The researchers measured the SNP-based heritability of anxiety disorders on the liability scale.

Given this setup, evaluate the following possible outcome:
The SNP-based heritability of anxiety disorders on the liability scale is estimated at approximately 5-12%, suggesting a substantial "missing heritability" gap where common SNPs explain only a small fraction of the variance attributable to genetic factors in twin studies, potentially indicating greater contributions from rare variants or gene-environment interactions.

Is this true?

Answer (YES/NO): YES